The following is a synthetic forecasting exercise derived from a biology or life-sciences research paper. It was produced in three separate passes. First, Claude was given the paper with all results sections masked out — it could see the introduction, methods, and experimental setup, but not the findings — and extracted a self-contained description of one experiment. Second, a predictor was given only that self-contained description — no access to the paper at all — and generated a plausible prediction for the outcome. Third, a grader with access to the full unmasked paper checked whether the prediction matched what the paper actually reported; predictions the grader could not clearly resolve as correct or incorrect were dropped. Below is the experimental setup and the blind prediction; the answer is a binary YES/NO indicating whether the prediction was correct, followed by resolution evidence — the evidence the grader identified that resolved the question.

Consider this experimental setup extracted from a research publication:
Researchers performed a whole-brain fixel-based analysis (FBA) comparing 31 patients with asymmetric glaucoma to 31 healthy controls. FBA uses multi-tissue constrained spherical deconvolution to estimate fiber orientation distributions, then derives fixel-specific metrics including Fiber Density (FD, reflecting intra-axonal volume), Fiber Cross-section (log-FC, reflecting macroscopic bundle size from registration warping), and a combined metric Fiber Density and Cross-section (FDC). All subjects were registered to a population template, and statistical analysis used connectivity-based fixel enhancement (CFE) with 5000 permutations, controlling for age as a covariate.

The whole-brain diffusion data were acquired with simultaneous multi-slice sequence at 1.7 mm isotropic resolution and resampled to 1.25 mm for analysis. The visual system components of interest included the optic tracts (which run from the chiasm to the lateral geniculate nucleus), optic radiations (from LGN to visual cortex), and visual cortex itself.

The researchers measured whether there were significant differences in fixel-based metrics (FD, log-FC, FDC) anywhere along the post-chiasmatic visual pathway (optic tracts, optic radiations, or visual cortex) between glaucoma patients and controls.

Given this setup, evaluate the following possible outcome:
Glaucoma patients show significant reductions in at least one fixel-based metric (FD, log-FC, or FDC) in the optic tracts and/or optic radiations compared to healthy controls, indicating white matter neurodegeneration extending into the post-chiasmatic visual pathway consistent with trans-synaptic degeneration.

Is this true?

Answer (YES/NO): YES